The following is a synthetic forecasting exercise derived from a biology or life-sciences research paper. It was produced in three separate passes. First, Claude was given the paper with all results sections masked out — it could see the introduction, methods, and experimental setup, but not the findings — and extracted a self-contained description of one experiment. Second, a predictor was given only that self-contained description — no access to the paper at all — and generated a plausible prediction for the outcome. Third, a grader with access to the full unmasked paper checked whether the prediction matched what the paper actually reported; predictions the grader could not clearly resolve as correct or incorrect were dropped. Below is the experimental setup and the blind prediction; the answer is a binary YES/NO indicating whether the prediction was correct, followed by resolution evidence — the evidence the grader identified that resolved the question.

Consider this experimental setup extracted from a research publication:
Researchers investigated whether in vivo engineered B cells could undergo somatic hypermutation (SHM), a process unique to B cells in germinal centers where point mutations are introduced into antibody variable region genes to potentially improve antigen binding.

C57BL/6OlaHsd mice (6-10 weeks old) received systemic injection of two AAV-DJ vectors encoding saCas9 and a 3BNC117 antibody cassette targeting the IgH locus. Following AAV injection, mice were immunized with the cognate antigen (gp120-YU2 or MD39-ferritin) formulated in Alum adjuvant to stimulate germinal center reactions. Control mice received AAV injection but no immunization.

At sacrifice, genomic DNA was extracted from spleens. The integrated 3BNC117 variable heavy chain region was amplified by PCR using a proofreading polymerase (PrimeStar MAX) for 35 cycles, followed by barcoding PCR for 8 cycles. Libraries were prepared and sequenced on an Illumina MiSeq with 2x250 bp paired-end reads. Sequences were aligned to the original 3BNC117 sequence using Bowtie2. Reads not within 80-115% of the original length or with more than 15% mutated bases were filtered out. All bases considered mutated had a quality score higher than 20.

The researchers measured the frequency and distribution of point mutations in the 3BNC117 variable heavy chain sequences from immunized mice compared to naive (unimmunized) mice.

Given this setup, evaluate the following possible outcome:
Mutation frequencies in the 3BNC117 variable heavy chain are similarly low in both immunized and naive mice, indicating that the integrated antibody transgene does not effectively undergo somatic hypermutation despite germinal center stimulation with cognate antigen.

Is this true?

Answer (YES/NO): NO